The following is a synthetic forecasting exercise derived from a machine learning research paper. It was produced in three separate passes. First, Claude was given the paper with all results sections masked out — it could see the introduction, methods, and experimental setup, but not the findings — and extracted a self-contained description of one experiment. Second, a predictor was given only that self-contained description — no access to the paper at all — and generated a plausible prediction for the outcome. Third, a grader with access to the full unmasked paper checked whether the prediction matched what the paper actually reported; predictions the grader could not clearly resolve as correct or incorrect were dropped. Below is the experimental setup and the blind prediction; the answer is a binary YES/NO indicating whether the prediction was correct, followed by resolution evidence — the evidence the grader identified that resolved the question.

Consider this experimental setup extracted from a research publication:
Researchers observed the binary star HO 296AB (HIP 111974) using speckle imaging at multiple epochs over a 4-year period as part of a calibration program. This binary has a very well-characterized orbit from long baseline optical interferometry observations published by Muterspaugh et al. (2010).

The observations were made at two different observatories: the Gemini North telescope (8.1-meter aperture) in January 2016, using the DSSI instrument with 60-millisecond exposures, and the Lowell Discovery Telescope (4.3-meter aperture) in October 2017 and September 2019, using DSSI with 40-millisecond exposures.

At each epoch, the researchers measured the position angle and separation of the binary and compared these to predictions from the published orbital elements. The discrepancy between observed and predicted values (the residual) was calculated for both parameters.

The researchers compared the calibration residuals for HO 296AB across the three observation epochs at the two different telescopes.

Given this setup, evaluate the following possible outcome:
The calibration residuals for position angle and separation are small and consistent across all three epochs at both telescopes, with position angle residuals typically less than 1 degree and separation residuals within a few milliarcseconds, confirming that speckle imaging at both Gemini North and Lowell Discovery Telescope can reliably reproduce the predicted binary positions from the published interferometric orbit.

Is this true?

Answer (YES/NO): YES